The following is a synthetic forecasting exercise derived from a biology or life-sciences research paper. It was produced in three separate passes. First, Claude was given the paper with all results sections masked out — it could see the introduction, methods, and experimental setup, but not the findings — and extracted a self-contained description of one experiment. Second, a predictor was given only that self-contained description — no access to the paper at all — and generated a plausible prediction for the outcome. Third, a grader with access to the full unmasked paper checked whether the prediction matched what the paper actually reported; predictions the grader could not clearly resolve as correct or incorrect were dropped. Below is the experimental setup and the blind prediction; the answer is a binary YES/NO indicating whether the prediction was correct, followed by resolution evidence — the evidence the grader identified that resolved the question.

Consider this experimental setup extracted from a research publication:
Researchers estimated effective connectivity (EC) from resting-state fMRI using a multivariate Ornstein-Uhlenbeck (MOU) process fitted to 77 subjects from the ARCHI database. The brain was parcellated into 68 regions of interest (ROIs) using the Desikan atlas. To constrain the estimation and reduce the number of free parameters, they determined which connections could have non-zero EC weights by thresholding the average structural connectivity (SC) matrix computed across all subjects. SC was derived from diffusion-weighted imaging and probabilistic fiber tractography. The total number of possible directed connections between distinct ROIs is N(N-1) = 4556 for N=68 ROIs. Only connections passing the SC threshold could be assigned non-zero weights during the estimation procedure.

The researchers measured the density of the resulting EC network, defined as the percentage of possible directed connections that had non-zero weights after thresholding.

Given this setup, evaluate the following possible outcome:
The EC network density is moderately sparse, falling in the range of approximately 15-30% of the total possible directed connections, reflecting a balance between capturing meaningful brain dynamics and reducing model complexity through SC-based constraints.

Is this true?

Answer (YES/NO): NO